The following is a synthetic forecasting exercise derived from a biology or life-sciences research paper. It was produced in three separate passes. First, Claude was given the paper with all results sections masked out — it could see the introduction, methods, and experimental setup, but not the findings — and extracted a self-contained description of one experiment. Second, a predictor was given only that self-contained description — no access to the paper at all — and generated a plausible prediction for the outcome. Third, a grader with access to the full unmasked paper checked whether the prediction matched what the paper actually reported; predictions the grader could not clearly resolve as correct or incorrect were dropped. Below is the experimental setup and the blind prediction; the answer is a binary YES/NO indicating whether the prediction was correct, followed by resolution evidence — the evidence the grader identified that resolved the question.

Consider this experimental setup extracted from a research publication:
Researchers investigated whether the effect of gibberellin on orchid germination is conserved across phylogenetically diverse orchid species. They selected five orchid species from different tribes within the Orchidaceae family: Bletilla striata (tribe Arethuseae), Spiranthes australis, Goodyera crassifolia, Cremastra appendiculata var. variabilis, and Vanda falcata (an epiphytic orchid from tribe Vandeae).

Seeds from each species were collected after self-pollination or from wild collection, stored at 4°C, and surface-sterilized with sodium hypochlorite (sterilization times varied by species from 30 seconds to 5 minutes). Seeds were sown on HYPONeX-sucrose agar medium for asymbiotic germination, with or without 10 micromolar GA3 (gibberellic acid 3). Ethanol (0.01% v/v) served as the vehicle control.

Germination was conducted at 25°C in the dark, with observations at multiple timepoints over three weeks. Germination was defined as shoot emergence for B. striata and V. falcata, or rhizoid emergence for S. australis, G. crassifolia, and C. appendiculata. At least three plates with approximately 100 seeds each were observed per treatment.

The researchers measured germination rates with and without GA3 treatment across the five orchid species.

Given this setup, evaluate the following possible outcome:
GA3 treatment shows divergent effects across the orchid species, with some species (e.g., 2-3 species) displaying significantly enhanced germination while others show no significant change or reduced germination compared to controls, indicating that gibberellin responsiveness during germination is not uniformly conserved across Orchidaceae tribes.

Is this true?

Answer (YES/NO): NO